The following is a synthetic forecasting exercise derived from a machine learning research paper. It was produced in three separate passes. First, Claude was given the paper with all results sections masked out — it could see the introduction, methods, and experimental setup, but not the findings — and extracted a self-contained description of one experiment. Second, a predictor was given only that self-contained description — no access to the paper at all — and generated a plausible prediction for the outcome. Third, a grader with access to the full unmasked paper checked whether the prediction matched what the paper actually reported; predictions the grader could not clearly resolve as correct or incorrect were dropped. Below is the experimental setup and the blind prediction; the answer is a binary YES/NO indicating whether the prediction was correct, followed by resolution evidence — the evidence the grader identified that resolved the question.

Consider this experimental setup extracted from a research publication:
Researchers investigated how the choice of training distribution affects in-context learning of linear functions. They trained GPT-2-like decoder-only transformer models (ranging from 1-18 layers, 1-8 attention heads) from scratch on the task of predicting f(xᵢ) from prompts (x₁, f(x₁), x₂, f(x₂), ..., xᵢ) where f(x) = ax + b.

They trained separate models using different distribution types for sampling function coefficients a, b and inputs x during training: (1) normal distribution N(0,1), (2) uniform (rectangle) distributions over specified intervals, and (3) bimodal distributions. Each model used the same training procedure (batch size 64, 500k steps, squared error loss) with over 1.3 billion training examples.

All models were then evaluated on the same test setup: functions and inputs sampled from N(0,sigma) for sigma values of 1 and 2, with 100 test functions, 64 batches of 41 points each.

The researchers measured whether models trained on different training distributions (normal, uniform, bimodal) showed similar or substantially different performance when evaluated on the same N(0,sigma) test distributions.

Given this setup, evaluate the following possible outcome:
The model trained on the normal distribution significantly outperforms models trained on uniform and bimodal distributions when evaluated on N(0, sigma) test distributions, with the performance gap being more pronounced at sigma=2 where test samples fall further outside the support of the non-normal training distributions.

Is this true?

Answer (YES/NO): NO